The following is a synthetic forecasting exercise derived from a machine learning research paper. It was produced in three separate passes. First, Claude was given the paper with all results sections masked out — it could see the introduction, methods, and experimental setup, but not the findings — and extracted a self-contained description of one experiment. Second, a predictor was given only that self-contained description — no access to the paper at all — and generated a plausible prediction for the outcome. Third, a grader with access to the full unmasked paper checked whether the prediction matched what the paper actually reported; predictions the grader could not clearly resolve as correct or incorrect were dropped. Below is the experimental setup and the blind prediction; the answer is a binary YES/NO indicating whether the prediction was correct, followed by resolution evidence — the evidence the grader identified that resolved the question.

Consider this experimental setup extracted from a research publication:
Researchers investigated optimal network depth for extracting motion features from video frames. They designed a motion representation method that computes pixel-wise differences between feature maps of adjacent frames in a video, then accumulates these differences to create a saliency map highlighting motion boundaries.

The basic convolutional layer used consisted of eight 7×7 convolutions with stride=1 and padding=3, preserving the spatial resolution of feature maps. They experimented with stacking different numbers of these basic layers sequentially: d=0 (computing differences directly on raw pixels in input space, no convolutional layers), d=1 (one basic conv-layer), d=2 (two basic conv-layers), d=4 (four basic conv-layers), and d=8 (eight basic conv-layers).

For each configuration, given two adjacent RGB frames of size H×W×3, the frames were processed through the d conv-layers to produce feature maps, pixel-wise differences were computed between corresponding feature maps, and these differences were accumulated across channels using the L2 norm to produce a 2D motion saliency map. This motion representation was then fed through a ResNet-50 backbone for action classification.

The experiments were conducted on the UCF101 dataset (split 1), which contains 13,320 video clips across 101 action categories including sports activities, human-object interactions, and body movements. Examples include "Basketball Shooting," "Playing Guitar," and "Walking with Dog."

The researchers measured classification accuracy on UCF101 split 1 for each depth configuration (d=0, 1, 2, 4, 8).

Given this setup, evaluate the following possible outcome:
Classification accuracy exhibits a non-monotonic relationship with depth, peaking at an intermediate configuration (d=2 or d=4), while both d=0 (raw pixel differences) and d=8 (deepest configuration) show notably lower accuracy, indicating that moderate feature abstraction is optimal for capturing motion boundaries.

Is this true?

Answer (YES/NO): NO